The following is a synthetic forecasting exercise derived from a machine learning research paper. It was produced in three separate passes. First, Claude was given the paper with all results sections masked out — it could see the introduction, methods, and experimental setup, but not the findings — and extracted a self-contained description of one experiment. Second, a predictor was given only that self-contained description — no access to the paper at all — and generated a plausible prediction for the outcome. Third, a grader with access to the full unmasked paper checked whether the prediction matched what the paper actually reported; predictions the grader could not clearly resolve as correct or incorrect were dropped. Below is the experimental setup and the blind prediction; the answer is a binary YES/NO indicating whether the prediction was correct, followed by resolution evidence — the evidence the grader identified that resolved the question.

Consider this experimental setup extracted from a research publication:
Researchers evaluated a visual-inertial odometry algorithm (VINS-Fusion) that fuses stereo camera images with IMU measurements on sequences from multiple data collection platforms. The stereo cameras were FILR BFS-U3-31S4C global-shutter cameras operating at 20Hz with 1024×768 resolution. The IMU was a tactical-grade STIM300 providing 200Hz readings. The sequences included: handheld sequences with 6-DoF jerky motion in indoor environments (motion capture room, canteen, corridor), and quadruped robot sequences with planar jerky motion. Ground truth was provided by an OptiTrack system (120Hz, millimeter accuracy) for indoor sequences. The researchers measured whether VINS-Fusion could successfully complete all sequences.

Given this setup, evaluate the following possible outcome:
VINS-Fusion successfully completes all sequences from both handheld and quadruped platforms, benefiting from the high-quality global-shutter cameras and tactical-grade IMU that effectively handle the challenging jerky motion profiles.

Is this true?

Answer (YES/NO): NO